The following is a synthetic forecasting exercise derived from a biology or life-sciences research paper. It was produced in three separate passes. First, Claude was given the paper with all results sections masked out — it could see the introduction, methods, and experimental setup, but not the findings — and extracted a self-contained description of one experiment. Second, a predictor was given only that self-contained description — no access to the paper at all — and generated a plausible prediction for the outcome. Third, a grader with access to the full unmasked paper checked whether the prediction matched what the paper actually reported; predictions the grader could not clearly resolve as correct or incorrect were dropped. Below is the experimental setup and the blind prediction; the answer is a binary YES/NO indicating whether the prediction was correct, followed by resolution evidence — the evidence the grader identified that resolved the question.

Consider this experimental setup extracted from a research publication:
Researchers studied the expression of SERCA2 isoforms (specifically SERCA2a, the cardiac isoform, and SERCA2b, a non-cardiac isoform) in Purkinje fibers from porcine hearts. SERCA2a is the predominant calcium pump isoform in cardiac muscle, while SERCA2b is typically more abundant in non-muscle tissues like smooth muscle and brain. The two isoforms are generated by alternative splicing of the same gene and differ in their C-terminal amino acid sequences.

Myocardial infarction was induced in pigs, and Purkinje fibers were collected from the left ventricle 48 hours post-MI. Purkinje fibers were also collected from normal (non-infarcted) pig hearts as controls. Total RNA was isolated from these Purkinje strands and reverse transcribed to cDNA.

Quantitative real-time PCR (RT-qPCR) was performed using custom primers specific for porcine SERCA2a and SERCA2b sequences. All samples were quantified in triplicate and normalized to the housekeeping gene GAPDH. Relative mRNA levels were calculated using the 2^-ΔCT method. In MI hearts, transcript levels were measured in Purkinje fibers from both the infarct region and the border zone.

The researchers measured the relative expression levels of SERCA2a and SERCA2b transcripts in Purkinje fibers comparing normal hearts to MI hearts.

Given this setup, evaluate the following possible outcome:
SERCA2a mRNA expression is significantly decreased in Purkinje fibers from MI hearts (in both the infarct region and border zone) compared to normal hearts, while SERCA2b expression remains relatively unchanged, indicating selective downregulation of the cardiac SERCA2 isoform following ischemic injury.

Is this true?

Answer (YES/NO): NO